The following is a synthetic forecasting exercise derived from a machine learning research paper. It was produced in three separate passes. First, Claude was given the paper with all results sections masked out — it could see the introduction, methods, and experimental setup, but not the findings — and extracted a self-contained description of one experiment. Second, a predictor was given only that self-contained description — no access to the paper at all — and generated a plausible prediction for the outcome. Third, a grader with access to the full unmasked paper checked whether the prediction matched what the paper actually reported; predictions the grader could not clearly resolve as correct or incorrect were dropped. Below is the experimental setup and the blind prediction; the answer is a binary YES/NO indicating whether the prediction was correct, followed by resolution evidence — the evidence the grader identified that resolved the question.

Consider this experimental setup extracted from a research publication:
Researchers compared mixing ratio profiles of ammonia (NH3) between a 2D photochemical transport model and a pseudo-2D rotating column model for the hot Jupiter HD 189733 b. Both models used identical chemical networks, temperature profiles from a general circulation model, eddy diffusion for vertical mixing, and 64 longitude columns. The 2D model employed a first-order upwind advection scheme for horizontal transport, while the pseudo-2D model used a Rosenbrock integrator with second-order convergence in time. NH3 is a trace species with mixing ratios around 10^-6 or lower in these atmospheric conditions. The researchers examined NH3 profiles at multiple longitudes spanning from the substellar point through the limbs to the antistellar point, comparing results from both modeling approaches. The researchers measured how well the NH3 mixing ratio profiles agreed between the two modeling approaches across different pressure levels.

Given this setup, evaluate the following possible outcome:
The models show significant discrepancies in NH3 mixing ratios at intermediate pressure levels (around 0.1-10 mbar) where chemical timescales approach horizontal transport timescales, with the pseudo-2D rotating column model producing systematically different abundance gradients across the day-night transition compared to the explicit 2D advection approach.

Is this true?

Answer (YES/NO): NO